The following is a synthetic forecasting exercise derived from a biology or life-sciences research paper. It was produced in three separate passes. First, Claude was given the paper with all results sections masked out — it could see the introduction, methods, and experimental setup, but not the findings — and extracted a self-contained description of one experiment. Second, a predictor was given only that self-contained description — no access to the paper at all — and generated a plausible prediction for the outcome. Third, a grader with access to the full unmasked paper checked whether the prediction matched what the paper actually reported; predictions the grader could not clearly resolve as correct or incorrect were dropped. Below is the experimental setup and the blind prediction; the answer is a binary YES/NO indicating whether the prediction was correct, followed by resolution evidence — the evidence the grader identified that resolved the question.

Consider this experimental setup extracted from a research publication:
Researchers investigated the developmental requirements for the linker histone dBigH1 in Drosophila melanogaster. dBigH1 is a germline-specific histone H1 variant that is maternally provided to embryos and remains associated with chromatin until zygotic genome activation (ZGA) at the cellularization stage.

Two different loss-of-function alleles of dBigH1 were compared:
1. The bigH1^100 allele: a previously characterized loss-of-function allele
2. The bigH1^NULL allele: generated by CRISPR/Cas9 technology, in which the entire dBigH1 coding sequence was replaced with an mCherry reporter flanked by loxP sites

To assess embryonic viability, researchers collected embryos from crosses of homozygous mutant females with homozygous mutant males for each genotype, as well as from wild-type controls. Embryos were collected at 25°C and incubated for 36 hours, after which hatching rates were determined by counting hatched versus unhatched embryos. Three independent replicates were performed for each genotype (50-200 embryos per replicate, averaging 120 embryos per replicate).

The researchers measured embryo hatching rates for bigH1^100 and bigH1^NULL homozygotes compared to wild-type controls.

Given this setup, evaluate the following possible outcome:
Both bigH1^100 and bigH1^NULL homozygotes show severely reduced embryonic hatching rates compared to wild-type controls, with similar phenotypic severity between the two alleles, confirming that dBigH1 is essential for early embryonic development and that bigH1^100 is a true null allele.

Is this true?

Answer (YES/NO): NO